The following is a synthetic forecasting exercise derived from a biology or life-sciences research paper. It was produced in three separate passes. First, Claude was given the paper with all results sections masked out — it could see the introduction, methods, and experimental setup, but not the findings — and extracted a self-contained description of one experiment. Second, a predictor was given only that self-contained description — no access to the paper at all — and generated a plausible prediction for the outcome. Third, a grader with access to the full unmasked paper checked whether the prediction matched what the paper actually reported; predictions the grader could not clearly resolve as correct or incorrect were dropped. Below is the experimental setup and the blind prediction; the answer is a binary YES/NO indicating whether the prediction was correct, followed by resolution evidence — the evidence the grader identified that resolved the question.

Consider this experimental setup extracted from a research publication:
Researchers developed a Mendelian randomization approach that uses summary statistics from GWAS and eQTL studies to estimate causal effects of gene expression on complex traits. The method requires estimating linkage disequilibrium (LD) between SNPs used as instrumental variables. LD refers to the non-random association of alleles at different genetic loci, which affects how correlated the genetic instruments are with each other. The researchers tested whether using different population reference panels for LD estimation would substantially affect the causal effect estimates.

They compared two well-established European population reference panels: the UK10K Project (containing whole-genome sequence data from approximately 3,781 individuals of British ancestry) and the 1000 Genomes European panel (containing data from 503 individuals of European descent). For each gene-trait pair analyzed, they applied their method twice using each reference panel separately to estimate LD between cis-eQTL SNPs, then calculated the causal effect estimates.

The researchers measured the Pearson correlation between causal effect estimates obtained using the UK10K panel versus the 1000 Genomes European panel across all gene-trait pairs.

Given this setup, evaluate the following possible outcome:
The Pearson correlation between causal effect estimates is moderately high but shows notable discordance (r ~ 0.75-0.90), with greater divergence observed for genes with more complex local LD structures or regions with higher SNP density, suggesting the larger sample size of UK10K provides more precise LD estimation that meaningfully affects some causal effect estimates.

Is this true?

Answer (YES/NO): NO